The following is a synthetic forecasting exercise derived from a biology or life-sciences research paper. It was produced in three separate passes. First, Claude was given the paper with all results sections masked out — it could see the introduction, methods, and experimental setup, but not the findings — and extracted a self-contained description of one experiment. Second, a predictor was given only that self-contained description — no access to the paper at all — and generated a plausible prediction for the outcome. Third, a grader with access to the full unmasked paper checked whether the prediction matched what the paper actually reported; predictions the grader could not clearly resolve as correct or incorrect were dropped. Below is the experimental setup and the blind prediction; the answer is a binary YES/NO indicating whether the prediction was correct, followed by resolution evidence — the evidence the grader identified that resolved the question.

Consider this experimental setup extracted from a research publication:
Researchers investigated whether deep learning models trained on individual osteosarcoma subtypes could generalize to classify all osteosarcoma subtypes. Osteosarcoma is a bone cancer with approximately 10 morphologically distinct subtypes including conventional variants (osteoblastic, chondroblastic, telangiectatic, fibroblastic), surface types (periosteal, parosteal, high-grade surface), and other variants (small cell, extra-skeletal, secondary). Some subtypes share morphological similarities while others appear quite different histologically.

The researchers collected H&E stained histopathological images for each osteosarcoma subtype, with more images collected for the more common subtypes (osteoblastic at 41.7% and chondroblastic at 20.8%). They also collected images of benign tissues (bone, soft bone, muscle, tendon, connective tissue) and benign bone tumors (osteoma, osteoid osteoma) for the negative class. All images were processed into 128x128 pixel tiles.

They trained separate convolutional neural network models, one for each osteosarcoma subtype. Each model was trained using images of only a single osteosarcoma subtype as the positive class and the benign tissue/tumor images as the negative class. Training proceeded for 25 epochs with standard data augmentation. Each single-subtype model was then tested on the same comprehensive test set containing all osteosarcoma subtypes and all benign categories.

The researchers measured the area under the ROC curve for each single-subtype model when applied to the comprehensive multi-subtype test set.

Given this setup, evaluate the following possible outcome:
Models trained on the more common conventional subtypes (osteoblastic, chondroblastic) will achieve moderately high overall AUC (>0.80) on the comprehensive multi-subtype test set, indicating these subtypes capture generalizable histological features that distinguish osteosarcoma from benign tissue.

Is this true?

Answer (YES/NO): NO